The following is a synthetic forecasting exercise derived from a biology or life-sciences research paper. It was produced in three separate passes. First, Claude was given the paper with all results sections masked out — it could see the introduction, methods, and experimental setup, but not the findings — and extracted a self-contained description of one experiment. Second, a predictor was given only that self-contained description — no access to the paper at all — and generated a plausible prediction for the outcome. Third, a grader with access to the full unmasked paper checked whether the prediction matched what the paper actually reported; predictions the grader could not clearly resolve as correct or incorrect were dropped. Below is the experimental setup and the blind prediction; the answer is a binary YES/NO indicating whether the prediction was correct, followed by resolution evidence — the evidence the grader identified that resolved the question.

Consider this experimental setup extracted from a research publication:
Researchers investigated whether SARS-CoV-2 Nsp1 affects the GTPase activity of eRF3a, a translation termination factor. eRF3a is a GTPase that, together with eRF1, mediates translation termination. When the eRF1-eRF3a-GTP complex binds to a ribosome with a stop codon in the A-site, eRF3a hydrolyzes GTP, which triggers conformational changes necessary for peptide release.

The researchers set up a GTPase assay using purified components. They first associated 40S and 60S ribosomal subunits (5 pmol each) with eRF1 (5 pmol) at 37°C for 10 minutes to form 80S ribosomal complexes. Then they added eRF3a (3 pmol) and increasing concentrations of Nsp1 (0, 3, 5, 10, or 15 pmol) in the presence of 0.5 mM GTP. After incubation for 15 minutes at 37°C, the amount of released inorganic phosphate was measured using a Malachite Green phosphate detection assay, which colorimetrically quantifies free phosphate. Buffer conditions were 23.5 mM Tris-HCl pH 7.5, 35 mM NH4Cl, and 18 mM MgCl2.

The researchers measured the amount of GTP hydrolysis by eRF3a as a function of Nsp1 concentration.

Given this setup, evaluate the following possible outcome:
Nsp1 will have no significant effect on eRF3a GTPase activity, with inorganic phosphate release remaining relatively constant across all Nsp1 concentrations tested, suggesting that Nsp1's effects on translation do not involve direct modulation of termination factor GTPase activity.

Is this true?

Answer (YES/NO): YES